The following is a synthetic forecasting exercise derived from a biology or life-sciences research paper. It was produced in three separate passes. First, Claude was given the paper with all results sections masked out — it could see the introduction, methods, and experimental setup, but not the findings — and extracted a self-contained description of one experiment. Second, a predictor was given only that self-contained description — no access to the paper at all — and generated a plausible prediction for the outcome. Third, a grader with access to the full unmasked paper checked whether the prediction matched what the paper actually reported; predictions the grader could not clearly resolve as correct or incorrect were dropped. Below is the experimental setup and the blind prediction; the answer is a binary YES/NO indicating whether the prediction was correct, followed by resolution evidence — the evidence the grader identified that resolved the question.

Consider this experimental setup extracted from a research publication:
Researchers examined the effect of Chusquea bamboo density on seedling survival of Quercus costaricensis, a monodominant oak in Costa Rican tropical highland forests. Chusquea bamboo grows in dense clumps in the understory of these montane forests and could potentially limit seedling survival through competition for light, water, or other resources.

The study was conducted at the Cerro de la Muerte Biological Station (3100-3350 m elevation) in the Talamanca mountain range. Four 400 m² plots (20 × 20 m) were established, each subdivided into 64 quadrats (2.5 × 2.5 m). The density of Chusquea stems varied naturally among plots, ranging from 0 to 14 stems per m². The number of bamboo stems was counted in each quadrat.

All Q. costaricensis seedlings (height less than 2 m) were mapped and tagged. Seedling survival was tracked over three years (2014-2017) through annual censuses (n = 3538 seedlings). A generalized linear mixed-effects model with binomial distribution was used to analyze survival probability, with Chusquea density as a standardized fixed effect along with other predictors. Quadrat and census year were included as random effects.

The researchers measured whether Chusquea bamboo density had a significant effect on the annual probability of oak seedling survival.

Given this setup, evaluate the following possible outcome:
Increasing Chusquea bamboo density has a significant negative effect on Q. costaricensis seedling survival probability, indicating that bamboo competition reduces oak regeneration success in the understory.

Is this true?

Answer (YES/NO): YES